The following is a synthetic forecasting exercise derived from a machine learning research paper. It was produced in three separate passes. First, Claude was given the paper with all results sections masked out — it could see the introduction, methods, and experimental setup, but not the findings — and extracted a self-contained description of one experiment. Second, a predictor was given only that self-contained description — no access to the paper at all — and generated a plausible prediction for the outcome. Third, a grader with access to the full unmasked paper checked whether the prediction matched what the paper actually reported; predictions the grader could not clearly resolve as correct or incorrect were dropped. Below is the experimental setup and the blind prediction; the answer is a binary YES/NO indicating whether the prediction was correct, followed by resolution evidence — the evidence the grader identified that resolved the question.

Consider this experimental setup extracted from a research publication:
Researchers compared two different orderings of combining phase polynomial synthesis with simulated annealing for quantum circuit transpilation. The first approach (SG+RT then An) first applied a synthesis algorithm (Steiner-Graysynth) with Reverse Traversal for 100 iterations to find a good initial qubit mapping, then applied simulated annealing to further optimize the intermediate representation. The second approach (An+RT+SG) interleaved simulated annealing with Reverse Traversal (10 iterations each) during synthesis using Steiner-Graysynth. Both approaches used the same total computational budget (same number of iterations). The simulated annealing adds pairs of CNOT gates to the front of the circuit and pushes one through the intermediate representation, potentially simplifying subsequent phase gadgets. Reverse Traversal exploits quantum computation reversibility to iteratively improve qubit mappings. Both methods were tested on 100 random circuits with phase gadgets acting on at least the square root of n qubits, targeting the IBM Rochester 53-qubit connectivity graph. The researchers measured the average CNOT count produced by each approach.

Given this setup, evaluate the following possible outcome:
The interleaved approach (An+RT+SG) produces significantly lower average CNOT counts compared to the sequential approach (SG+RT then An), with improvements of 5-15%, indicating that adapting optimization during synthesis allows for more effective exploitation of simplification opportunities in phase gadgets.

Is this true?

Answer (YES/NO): NO